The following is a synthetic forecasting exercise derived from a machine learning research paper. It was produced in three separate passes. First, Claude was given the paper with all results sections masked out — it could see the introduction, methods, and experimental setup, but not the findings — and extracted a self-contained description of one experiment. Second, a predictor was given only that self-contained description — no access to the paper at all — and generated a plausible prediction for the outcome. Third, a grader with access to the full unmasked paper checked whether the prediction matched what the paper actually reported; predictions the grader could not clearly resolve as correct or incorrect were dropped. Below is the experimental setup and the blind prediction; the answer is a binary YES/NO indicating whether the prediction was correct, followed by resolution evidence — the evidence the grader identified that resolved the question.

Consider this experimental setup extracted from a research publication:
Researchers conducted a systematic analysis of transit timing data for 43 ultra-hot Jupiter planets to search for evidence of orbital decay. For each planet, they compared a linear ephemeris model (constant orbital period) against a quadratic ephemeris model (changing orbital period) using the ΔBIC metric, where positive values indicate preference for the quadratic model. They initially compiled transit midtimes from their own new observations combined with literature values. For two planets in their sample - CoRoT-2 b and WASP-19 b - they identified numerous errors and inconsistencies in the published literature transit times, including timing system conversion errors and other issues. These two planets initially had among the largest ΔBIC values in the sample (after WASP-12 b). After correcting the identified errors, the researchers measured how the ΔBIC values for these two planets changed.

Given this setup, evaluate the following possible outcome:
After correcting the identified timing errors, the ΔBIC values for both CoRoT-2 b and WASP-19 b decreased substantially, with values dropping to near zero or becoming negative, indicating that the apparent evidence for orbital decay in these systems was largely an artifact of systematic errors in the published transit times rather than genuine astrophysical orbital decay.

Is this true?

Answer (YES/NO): YES